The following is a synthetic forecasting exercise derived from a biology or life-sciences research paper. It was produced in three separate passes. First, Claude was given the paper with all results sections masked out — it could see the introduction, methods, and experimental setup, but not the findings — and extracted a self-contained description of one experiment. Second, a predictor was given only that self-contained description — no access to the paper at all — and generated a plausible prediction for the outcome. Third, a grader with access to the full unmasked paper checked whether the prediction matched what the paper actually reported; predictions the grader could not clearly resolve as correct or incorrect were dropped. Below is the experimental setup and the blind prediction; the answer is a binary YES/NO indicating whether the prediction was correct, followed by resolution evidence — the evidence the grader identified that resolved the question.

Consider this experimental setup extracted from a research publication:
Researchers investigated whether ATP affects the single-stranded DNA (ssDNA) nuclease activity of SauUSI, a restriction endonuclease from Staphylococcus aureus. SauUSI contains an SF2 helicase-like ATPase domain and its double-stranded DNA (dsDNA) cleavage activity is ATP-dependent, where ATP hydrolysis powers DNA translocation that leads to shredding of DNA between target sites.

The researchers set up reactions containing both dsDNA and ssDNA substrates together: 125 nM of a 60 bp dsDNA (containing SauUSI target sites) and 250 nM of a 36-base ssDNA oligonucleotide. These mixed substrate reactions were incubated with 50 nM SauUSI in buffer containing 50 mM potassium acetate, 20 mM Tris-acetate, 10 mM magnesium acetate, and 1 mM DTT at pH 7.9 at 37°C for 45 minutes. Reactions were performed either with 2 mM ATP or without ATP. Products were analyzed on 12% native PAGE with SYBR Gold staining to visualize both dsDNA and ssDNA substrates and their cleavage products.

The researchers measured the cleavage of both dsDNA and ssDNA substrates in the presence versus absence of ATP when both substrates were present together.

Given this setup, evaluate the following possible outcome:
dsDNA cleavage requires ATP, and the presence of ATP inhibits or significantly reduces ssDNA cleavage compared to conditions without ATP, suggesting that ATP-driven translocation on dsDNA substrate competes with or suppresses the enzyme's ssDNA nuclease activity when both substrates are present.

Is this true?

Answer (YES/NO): YES